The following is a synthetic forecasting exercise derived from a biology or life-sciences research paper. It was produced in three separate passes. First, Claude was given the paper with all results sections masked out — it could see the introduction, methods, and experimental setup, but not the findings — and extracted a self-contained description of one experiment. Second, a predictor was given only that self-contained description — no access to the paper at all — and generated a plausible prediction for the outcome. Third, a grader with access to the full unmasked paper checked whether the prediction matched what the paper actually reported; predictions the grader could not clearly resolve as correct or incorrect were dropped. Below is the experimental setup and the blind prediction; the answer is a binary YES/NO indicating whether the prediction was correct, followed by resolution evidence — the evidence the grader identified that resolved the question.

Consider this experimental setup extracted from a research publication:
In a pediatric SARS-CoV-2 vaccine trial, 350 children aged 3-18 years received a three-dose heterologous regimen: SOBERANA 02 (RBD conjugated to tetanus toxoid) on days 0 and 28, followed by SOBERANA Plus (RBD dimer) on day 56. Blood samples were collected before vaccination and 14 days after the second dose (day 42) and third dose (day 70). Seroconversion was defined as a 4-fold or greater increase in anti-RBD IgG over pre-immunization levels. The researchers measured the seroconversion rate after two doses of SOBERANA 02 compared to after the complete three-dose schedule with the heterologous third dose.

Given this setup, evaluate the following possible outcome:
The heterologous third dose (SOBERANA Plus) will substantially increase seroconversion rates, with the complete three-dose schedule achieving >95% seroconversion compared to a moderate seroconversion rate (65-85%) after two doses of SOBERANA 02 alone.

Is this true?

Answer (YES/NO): NO